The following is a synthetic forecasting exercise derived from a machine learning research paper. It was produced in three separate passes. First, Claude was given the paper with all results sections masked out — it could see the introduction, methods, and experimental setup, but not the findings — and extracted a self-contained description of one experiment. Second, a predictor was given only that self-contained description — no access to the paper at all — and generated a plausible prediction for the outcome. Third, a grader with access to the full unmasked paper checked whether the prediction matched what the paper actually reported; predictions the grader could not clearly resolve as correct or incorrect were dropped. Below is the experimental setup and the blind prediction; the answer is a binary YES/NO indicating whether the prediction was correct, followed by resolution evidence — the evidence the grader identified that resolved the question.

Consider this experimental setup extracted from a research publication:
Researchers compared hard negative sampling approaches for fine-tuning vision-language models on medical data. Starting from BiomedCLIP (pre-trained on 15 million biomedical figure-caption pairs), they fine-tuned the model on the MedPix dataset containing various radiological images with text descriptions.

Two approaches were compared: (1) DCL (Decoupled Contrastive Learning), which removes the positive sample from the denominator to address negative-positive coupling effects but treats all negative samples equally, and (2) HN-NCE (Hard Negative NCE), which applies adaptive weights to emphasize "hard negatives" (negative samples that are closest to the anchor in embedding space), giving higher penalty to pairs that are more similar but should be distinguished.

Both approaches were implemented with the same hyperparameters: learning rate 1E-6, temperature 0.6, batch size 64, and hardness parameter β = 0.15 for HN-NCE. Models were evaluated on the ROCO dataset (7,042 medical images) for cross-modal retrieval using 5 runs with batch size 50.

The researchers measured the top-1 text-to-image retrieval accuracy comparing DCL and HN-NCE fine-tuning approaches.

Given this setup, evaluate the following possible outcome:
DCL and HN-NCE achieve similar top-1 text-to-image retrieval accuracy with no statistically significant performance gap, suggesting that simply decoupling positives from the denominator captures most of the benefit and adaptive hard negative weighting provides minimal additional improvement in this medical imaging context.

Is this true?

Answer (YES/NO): YES